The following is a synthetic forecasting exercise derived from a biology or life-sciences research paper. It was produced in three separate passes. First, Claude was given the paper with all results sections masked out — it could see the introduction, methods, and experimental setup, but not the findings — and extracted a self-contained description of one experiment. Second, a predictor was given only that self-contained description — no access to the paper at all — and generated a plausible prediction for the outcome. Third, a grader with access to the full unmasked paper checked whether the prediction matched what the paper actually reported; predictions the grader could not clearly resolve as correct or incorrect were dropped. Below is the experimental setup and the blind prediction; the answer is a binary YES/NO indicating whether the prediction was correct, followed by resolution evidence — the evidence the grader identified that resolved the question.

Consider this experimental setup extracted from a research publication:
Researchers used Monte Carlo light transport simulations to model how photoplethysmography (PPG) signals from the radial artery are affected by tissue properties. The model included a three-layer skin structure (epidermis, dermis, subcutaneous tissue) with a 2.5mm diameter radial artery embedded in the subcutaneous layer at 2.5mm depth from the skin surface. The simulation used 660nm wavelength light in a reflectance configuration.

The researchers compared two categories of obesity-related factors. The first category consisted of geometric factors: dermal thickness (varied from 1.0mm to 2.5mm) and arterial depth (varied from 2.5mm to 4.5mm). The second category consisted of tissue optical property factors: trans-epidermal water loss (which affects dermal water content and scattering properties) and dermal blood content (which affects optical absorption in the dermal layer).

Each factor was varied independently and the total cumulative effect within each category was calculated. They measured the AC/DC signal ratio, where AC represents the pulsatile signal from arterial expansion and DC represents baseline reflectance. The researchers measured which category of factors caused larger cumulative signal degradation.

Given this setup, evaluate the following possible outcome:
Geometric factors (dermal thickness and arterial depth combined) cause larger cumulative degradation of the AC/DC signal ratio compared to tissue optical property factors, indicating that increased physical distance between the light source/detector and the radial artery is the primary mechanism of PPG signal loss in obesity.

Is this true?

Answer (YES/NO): YES